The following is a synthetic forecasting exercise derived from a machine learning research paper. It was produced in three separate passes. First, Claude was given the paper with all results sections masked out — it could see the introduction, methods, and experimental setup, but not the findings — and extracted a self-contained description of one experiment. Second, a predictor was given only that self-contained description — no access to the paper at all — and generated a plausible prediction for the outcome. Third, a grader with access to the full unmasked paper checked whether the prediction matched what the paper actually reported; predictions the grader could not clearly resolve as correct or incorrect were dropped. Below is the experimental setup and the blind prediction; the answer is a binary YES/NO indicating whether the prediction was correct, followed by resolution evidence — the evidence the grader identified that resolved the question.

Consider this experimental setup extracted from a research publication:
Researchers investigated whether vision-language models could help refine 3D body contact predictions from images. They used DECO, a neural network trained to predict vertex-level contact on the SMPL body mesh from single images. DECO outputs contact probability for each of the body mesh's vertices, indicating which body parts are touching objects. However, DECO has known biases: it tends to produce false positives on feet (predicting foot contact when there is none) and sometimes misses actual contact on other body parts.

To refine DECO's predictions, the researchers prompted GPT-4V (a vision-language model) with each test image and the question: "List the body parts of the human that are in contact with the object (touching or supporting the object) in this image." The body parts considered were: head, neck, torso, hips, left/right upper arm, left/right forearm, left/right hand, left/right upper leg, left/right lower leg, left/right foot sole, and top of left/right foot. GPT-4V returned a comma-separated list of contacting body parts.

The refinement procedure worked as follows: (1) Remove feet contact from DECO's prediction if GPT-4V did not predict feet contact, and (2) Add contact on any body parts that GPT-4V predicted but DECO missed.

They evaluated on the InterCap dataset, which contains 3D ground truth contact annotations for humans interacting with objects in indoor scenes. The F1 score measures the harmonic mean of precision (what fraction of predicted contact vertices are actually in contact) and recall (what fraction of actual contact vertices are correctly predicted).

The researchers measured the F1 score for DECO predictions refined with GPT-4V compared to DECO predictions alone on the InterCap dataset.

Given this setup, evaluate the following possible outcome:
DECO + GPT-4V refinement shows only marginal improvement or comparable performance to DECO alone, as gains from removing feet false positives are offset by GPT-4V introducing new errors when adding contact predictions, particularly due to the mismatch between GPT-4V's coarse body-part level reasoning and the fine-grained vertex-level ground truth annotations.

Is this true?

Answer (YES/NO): NO